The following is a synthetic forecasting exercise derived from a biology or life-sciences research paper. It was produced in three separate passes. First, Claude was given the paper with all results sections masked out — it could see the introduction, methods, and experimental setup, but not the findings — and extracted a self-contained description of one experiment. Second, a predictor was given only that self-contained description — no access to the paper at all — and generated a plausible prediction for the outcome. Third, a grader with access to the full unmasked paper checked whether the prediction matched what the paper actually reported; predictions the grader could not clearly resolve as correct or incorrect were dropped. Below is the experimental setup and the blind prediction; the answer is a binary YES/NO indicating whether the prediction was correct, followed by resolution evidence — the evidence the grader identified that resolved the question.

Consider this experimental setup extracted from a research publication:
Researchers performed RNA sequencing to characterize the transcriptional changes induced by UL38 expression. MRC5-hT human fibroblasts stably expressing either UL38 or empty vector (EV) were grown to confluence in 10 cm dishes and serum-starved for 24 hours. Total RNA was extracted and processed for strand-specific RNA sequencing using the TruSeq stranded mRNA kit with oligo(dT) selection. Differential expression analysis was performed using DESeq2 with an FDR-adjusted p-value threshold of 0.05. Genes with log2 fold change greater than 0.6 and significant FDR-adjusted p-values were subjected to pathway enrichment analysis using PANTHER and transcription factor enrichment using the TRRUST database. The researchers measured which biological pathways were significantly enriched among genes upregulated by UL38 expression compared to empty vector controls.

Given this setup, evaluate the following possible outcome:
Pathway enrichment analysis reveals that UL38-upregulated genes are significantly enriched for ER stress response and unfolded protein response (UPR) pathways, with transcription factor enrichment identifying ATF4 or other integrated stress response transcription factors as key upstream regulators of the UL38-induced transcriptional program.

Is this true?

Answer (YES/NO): NO